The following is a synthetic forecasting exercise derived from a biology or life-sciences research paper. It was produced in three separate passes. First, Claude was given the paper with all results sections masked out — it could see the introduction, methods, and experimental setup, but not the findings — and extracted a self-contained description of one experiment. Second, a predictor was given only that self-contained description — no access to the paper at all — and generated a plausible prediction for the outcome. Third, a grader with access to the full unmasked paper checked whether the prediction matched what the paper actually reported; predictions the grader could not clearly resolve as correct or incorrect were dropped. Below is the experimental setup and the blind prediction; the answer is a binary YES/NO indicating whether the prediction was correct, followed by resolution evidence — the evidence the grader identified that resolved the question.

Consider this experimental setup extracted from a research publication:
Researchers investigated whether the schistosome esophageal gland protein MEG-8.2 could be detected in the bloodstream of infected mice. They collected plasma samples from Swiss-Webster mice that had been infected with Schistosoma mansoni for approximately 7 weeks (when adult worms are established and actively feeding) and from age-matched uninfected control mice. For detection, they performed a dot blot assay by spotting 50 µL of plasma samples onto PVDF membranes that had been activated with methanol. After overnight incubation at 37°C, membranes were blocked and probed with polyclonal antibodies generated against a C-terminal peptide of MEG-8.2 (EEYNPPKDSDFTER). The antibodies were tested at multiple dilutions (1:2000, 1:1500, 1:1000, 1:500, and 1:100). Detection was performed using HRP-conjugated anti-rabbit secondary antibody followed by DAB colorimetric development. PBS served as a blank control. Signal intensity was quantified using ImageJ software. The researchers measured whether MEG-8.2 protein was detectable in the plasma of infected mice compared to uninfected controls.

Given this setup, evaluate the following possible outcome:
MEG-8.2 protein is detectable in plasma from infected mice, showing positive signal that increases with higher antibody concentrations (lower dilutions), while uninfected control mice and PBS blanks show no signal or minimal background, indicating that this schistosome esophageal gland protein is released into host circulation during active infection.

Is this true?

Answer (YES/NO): YES